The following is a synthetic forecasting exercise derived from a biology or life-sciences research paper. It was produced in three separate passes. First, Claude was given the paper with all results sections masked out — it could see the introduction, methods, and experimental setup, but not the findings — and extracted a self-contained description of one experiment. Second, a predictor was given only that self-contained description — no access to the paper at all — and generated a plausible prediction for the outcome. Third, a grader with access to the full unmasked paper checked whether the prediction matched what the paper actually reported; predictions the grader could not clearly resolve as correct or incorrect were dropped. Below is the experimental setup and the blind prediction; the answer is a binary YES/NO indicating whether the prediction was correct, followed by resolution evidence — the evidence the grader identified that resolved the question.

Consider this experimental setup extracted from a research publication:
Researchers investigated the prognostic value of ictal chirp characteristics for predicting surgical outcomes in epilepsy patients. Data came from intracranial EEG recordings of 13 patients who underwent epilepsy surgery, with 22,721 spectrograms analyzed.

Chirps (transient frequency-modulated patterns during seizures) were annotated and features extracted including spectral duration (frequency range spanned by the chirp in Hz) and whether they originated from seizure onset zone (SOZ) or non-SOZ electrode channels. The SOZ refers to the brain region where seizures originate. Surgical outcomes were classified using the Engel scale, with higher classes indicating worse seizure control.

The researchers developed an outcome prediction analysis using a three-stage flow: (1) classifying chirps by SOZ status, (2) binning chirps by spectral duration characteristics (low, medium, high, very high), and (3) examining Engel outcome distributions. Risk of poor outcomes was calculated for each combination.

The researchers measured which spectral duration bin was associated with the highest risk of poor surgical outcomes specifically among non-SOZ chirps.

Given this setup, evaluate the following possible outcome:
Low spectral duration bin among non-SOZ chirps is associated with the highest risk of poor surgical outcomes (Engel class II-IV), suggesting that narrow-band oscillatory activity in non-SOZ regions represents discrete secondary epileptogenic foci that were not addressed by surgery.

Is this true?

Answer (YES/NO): NO